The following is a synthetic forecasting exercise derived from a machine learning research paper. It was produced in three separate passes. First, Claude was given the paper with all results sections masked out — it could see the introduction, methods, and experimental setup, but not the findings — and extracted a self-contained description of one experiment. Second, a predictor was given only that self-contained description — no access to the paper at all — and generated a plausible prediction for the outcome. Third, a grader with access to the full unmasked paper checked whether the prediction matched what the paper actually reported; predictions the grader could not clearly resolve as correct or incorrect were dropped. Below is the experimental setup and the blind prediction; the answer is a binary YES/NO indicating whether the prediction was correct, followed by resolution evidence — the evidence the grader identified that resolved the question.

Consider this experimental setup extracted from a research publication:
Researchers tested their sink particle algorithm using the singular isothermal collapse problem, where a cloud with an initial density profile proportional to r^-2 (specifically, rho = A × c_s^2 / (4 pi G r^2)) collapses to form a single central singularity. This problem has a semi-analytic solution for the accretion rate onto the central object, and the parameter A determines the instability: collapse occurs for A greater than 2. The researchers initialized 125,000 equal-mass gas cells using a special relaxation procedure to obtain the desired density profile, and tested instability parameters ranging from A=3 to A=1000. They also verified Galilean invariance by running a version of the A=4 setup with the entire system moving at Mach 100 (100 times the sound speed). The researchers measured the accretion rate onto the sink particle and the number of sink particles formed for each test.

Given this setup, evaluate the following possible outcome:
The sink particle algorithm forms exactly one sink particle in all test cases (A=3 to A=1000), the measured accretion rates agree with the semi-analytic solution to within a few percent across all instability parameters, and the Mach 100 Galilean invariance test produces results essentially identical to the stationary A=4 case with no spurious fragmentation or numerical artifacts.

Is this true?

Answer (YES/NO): YES